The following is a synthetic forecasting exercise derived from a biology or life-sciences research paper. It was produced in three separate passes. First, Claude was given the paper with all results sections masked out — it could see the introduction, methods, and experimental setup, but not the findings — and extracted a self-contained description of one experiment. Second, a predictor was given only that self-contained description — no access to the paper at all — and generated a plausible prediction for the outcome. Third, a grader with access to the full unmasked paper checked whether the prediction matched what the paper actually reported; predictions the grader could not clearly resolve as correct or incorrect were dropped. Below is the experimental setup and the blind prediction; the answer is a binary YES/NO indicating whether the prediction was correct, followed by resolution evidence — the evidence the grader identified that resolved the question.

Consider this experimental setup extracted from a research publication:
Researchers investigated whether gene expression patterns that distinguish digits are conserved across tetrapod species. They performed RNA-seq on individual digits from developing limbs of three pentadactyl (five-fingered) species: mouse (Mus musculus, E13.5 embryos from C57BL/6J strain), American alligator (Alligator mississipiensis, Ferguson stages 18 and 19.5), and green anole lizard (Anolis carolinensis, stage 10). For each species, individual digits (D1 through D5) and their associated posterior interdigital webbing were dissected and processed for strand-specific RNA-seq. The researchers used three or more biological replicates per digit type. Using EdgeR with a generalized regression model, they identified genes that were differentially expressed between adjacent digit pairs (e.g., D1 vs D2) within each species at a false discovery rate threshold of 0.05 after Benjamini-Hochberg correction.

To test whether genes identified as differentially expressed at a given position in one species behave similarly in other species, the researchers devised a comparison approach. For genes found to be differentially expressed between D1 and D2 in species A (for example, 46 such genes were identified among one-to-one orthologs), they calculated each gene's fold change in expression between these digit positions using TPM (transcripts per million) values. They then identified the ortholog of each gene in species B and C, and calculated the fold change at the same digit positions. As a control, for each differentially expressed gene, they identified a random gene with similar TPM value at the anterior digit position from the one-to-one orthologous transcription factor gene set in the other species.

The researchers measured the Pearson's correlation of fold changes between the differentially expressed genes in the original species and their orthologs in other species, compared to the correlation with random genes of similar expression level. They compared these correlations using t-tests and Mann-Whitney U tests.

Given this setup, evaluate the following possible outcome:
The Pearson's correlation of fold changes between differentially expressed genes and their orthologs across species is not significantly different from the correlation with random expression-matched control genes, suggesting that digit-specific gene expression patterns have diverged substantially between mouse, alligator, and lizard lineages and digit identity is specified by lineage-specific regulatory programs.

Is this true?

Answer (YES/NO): NO